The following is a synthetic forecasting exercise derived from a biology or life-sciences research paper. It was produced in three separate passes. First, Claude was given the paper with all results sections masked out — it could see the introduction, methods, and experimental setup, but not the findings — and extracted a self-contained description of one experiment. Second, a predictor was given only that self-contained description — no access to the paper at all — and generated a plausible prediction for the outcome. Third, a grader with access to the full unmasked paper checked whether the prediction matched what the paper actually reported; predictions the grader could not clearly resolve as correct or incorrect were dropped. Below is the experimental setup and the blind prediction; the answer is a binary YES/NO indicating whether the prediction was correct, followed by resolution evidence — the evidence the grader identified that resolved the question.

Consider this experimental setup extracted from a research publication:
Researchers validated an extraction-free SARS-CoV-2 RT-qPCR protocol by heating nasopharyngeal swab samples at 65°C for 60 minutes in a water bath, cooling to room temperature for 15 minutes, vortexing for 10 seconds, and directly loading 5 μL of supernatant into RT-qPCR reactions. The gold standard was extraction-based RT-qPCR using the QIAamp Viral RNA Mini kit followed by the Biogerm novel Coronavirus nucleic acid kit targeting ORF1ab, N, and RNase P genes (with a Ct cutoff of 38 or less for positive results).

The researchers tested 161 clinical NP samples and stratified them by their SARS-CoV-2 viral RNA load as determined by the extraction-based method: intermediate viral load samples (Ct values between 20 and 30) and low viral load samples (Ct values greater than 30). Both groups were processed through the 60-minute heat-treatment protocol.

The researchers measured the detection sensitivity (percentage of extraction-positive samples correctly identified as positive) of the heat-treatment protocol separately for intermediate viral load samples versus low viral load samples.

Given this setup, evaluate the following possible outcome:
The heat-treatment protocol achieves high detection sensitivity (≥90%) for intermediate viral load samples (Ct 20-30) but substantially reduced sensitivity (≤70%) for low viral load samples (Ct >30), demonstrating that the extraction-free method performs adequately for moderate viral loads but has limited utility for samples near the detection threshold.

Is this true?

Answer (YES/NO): YES